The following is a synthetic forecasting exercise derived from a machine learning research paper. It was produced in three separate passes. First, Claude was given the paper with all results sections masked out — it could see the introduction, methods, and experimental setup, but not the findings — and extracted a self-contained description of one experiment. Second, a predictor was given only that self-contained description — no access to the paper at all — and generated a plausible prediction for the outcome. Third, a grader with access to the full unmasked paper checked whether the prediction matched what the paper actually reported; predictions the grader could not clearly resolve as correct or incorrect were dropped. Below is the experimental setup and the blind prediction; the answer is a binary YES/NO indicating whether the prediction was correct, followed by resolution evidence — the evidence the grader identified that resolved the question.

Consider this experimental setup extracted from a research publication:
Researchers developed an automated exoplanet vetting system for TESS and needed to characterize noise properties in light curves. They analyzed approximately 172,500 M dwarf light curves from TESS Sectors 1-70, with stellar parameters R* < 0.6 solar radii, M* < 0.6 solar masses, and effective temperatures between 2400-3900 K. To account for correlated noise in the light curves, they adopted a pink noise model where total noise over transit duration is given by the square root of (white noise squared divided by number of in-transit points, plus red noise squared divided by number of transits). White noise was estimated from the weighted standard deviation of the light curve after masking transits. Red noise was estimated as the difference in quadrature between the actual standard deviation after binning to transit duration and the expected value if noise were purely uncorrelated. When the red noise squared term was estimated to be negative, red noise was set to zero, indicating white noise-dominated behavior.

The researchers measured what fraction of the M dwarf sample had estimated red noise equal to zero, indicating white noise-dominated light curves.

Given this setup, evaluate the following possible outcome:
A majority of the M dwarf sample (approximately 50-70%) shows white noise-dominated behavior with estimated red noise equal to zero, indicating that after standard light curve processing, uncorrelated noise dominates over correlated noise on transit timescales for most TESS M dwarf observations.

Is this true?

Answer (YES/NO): NO